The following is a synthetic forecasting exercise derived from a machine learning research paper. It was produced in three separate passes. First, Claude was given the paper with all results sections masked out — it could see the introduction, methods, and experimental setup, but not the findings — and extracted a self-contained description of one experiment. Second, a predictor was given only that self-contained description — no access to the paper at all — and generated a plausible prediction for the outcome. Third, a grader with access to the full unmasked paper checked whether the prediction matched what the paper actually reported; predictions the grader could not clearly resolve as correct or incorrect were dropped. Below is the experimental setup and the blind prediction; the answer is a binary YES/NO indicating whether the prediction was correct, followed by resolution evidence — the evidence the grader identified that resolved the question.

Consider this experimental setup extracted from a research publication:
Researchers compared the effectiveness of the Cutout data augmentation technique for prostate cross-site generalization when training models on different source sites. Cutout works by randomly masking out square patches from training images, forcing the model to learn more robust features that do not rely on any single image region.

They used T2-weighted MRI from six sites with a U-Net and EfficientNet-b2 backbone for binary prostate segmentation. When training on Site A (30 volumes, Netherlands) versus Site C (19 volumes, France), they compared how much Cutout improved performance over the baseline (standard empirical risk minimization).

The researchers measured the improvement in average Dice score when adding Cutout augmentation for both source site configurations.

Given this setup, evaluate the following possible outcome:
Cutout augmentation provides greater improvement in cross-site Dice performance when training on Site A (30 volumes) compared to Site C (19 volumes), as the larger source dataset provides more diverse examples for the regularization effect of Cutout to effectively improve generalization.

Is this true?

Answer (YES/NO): NO